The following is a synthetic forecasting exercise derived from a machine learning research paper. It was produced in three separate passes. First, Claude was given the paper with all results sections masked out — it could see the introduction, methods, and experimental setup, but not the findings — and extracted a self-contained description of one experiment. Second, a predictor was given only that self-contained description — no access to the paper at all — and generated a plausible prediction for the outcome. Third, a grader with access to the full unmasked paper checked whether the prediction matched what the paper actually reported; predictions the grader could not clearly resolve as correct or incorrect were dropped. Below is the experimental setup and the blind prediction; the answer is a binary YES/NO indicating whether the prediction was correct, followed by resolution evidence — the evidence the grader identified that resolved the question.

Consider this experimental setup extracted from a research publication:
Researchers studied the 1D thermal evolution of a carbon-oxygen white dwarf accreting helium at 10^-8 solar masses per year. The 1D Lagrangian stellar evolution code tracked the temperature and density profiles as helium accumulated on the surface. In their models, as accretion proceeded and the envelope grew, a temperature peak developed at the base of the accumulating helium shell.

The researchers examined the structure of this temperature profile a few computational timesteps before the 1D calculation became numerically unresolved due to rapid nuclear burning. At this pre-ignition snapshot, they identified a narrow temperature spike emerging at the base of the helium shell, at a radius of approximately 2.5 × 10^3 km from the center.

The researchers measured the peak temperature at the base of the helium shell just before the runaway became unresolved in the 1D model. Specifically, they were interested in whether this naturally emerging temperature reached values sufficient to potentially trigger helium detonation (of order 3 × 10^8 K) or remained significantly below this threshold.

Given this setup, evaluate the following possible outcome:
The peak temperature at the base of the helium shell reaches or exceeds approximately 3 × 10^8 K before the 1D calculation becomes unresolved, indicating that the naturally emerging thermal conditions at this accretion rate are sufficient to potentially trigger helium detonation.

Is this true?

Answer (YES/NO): YES